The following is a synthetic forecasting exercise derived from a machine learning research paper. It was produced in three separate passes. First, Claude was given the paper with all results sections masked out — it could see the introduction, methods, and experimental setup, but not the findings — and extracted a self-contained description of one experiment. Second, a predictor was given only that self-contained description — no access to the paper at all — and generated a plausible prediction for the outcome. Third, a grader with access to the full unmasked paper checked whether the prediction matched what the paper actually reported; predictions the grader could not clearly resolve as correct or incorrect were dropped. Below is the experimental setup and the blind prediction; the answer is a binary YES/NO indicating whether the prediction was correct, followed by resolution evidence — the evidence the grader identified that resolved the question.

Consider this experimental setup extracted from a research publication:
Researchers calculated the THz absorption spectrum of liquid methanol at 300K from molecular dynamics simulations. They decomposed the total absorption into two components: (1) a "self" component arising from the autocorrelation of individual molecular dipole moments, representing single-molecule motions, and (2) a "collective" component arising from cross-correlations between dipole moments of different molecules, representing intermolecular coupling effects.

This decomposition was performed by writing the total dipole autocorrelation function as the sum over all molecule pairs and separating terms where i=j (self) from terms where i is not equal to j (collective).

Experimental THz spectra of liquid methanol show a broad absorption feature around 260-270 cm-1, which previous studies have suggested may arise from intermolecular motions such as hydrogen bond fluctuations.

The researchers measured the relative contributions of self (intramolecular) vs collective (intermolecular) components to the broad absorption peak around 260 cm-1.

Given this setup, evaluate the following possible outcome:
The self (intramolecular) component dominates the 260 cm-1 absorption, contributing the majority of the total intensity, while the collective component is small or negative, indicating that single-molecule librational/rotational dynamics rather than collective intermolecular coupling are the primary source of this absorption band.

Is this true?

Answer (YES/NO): NO